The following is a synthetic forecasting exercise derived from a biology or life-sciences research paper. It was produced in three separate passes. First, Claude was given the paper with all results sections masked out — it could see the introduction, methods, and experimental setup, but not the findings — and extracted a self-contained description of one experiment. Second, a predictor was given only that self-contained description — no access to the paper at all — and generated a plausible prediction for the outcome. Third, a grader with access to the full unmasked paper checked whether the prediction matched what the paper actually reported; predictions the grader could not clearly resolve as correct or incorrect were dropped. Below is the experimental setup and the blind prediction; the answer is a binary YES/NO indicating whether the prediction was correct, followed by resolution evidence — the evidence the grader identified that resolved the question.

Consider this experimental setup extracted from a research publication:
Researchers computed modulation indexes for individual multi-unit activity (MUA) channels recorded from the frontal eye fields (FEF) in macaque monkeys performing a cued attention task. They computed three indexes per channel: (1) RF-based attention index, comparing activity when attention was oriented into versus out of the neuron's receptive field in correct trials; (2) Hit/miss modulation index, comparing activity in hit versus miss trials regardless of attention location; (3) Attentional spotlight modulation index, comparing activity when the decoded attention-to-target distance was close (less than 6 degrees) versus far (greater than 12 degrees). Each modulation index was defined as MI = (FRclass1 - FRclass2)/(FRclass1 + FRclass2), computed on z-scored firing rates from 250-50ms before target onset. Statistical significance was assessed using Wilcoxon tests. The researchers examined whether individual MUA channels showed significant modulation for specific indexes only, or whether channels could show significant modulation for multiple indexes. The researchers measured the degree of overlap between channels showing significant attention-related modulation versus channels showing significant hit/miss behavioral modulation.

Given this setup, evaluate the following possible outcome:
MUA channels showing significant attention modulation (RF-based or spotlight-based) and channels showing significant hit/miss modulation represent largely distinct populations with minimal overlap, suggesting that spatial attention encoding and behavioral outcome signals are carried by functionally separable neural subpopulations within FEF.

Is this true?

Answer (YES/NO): NO